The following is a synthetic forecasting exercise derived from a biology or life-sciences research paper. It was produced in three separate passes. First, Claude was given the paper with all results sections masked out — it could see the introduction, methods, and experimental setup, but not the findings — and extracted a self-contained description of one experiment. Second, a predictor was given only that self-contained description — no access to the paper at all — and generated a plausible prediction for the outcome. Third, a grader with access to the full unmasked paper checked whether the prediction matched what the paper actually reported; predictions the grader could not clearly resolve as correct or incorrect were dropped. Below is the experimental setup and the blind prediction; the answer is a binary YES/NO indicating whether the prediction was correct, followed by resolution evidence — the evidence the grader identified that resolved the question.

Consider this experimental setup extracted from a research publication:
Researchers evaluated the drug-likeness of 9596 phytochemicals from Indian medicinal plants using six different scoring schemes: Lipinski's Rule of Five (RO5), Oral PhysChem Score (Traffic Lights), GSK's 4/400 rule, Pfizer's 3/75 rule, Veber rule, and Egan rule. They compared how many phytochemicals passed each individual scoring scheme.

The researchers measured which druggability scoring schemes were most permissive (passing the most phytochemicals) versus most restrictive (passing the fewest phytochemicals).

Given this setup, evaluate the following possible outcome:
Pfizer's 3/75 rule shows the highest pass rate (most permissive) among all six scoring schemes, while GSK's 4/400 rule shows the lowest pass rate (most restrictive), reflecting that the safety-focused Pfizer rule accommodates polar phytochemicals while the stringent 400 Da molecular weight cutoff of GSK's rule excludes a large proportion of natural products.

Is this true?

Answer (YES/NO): NO